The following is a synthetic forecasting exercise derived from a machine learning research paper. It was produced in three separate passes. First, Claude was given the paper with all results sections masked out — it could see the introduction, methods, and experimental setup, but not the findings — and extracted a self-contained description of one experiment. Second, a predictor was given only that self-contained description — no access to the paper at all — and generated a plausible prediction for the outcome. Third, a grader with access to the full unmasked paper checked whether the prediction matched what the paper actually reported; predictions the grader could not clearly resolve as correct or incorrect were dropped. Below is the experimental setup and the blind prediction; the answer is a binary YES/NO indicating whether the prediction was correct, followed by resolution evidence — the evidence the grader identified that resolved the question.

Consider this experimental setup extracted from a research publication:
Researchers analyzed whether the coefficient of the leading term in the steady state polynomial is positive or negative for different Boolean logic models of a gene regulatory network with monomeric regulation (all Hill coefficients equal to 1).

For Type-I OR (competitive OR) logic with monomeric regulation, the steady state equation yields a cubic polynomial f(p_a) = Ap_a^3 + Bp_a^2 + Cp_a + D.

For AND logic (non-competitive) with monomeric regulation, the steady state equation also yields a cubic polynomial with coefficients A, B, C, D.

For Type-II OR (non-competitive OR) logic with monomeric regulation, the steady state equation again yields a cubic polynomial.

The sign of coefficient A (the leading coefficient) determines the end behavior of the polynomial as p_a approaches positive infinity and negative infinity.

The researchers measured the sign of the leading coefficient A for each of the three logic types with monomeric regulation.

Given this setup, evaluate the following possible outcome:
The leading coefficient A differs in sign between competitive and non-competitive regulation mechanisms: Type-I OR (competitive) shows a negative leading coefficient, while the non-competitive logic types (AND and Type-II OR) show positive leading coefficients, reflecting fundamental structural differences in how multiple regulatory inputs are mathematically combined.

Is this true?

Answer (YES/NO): NO